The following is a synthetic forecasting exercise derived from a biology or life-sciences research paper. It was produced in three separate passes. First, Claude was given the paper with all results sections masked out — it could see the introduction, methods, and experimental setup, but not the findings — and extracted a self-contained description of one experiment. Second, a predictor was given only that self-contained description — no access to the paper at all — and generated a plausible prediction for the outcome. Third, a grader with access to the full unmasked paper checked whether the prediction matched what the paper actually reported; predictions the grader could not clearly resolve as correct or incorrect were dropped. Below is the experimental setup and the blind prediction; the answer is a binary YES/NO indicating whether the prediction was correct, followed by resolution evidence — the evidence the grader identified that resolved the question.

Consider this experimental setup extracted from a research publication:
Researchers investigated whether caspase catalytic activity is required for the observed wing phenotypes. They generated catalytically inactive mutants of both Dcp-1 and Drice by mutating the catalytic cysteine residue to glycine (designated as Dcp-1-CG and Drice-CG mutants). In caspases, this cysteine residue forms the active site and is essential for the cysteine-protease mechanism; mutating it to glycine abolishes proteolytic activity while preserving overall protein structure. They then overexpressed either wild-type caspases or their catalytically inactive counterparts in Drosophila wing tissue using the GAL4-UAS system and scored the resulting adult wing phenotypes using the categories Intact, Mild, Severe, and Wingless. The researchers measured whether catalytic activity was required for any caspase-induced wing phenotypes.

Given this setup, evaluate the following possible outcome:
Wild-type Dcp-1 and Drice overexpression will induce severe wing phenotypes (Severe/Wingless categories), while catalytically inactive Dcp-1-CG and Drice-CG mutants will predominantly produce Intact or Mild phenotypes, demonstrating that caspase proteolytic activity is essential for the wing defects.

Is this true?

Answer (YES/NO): NO